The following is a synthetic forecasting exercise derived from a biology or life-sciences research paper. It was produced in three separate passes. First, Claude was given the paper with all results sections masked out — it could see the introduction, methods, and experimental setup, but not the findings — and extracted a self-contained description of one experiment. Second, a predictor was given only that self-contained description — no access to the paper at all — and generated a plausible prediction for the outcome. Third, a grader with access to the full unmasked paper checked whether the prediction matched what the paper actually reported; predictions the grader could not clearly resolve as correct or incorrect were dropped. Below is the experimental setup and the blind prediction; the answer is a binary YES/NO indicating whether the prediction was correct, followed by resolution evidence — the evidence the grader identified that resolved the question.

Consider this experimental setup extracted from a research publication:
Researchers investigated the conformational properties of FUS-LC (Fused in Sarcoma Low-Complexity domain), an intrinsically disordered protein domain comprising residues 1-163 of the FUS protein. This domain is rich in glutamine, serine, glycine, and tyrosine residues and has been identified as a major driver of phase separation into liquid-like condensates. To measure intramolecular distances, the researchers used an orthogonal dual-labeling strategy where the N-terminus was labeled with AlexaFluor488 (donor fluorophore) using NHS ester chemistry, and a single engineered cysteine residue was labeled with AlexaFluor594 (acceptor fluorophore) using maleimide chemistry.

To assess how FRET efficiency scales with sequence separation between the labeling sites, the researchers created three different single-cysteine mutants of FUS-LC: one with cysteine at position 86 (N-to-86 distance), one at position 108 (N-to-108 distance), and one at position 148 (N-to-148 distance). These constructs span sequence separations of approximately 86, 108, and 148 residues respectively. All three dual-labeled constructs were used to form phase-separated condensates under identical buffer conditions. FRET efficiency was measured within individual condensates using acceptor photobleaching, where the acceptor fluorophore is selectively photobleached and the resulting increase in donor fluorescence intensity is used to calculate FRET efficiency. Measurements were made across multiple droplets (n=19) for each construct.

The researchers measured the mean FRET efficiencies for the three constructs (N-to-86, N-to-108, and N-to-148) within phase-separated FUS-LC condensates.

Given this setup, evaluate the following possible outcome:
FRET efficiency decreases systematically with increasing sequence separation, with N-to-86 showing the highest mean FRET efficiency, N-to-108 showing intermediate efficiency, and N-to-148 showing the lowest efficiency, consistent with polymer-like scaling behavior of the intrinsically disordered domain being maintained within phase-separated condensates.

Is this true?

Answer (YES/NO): NO